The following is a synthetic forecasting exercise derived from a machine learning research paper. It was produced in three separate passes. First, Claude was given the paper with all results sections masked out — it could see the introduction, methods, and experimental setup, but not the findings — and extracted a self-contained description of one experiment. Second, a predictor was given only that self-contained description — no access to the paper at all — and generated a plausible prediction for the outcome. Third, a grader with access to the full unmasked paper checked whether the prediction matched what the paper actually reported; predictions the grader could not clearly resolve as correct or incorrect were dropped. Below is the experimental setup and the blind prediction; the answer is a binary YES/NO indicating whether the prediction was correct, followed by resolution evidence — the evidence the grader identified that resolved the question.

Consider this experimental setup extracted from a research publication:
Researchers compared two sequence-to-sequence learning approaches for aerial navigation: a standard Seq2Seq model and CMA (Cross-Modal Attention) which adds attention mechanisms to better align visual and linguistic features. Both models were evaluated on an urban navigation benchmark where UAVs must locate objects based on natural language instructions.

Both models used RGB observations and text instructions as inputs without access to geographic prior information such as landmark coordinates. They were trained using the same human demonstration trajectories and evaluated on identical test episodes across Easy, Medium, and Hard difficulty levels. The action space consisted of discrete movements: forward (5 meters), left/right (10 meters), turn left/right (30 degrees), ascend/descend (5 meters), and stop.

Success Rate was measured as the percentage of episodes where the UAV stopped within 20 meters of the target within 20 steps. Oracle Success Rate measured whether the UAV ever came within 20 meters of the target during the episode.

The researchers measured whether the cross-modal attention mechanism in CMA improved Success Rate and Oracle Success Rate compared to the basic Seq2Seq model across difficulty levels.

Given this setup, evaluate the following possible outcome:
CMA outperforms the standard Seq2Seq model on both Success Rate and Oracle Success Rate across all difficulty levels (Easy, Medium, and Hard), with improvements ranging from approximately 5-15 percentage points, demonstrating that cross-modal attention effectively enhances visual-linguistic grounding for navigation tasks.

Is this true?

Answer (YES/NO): NO